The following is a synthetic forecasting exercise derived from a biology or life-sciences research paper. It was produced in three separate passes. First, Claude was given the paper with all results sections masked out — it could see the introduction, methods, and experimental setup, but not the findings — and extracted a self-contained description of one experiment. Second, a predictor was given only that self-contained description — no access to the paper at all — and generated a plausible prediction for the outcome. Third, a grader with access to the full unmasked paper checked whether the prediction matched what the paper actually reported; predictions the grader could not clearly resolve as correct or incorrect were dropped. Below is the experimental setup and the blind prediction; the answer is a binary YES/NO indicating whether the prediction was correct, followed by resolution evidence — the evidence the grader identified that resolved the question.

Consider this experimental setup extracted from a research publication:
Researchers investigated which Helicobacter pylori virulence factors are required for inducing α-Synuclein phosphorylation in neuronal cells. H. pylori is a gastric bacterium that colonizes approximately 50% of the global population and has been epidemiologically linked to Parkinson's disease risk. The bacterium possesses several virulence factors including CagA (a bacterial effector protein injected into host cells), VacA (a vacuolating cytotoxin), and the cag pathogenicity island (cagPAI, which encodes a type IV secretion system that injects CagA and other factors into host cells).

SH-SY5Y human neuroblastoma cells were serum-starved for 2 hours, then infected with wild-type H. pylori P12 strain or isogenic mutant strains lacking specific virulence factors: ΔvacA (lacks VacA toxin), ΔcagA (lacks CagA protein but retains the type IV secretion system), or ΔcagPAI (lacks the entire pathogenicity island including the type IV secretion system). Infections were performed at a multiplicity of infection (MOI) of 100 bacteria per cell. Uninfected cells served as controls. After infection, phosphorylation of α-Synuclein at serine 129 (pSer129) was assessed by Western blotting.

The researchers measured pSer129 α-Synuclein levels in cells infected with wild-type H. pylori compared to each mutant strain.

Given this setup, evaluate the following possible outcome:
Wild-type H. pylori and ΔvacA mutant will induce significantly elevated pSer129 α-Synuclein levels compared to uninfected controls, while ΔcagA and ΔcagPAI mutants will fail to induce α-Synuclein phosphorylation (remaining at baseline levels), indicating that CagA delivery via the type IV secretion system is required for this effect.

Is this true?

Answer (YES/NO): NO